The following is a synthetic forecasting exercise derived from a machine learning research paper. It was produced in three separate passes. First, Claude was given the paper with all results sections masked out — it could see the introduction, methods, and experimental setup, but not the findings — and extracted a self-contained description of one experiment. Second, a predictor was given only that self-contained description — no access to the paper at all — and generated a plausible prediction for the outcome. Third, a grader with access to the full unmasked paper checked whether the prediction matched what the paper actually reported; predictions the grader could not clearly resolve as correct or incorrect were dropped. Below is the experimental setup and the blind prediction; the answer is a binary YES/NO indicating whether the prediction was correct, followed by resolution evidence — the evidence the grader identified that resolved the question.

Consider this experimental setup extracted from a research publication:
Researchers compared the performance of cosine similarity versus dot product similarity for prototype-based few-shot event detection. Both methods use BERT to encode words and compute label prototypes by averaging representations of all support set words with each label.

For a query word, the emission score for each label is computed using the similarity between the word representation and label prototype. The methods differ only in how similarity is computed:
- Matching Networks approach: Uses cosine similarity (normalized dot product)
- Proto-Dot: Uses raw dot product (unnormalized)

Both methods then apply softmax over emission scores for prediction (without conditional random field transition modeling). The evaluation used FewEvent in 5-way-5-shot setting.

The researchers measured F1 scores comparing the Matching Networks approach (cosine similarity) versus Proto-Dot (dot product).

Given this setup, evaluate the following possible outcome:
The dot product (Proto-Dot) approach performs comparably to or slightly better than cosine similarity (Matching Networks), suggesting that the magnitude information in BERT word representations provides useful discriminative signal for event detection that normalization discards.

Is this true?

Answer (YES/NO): NO